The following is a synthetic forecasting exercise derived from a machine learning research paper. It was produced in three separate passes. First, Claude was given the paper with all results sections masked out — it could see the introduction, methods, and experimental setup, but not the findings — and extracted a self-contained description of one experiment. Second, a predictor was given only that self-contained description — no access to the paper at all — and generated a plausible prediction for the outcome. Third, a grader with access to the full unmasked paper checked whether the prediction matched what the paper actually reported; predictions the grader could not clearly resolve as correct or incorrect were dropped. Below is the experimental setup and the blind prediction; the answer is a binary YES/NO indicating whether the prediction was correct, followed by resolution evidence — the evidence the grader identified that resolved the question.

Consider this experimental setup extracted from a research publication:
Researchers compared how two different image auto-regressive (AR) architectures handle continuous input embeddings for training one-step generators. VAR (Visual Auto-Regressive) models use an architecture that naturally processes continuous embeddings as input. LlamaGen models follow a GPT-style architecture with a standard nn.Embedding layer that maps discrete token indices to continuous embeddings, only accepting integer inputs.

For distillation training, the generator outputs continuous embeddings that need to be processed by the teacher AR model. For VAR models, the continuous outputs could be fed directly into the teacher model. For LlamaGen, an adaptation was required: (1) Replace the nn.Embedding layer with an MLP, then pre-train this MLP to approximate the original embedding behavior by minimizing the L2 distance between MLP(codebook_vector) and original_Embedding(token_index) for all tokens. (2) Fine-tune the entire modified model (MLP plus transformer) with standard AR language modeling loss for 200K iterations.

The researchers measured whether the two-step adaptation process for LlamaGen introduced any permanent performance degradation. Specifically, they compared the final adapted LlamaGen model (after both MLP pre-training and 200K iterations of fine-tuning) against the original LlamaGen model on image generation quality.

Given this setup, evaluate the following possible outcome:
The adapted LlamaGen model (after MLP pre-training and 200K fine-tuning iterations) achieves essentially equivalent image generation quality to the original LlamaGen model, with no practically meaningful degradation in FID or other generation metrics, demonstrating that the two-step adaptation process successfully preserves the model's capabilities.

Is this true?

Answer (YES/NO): YES